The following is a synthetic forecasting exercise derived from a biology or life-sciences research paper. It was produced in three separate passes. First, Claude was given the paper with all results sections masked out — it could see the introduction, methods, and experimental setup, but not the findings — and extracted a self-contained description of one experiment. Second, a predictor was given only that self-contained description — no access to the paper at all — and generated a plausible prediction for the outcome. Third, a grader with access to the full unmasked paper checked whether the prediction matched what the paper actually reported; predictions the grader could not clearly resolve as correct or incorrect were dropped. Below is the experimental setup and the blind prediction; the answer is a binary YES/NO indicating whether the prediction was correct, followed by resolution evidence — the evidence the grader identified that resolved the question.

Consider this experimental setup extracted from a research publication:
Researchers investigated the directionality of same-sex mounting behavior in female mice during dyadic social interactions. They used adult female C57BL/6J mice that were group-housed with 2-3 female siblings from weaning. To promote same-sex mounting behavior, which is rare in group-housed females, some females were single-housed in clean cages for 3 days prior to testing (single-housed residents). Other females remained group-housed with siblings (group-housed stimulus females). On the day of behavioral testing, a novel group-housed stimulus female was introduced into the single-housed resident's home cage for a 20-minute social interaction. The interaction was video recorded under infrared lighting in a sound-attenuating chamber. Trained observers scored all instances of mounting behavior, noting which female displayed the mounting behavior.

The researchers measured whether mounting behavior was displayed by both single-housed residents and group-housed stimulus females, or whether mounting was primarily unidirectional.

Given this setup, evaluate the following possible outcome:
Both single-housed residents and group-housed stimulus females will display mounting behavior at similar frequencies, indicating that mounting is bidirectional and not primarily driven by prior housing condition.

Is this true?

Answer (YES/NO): NO